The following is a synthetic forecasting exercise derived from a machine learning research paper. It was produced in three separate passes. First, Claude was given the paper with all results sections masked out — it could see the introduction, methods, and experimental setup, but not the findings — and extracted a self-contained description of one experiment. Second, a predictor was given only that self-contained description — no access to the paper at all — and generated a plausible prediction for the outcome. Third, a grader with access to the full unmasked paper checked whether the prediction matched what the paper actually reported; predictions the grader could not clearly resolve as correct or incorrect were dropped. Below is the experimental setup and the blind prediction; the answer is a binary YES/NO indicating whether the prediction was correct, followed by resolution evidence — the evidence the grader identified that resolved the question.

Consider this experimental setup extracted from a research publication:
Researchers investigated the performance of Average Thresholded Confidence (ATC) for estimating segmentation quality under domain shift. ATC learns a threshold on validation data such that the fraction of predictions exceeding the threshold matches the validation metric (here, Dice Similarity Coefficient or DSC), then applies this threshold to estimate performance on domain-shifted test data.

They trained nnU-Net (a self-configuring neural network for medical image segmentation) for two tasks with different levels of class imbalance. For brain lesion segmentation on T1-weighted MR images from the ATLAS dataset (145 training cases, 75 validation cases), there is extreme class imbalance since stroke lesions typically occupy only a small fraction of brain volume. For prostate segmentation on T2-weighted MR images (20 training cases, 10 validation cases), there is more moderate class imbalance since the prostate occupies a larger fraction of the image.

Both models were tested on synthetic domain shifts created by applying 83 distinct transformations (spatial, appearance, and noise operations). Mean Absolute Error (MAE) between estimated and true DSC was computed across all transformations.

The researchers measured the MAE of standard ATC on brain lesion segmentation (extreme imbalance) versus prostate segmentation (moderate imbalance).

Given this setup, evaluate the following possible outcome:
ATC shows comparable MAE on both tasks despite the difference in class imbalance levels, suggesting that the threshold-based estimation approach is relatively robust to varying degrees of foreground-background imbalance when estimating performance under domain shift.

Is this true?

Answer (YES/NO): NO